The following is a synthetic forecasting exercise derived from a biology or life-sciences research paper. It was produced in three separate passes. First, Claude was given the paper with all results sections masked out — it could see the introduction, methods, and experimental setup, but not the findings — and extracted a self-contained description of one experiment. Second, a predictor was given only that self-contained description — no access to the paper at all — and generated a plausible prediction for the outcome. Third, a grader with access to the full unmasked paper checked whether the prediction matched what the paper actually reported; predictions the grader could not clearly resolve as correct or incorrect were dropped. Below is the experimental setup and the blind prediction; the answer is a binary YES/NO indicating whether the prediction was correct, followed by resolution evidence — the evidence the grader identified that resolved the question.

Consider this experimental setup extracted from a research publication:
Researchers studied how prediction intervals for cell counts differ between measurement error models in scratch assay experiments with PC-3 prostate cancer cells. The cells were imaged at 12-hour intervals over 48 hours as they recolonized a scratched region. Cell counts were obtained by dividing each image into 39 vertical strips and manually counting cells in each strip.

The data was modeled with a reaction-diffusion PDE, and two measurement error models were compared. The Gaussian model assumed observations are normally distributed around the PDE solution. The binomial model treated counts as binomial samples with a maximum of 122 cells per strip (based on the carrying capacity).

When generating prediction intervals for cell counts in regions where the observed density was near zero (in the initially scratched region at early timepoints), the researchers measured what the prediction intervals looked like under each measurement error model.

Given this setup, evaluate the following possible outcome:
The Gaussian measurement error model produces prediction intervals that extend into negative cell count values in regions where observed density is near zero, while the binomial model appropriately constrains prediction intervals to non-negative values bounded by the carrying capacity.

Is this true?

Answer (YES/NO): YES